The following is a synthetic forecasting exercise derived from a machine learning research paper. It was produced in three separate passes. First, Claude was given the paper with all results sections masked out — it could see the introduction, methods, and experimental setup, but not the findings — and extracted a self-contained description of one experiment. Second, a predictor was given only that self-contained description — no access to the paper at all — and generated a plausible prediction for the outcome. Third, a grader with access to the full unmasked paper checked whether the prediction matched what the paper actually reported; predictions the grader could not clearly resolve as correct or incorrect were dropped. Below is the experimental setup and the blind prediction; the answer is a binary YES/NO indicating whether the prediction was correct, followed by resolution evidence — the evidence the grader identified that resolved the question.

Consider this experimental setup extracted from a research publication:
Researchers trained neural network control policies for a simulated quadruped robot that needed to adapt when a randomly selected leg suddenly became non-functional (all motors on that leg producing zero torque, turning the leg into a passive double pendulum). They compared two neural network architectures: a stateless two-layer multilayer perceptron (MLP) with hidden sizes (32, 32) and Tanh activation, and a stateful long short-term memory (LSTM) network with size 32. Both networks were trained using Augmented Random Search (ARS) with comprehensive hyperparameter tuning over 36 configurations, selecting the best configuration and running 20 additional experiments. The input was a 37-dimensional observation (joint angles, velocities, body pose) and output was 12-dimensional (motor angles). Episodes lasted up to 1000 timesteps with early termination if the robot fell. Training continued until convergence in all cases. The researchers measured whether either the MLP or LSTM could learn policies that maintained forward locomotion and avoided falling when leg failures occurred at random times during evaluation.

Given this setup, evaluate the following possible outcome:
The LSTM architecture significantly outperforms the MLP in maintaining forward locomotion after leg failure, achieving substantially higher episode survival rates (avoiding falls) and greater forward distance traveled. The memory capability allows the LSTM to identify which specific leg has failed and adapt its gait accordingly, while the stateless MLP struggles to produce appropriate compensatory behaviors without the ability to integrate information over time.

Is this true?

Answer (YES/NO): NO